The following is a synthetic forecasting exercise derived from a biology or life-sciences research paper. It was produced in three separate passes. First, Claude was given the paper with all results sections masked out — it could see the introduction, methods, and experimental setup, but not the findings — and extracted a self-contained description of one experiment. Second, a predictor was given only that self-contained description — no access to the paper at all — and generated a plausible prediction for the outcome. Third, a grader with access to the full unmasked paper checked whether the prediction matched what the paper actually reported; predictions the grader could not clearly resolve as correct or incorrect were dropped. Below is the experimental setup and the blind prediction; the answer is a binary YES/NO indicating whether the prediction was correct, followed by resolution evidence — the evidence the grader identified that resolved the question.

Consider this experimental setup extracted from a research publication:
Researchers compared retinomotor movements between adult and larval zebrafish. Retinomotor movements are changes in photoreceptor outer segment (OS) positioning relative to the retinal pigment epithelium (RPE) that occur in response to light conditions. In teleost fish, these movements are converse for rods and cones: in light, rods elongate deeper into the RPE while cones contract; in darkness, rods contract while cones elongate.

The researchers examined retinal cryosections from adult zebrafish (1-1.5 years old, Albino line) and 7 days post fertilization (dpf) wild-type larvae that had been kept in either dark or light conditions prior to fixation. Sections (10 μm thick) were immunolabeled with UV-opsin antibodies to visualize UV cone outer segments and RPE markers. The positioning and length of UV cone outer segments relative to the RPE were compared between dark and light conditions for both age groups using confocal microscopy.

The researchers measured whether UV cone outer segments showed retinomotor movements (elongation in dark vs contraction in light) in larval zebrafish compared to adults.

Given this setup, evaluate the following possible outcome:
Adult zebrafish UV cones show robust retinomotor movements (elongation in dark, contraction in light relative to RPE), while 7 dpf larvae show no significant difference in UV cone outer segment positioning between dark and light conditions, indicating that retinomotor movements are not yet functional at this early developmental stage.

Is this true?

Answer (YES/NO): YES